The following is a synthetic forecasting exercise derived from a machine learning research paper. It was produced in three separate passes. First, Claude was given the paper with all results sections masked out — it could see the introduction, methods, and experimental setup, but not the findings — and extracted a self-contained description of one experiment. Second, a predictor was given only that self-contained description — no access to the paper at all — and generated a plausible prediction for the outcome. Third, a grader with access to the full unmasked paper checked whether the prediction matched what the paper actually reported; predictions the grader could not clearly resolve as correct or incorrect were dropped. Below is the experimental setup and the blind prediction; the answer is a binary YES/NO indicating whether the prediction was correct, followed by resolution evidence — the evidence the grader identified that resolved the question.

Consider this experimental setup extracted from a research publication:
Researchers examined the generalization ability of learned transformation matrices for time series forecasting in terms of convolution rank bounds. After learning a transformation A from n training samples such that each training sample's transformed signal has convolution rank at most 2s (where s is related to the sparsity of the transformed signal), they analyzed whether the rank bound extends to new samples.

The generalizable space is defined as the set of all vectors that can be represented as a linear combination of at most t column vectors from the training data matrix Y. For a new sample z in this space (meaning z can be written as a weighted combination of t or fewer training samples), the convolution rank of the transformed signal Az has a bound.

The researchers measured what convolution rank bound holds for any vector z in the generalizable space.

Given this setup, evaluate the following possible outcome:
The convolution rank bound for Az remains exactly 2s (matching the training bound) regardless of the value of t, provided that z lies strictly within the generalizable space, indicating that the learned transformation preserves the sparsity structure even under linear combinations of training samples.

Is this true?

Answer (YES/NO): NO